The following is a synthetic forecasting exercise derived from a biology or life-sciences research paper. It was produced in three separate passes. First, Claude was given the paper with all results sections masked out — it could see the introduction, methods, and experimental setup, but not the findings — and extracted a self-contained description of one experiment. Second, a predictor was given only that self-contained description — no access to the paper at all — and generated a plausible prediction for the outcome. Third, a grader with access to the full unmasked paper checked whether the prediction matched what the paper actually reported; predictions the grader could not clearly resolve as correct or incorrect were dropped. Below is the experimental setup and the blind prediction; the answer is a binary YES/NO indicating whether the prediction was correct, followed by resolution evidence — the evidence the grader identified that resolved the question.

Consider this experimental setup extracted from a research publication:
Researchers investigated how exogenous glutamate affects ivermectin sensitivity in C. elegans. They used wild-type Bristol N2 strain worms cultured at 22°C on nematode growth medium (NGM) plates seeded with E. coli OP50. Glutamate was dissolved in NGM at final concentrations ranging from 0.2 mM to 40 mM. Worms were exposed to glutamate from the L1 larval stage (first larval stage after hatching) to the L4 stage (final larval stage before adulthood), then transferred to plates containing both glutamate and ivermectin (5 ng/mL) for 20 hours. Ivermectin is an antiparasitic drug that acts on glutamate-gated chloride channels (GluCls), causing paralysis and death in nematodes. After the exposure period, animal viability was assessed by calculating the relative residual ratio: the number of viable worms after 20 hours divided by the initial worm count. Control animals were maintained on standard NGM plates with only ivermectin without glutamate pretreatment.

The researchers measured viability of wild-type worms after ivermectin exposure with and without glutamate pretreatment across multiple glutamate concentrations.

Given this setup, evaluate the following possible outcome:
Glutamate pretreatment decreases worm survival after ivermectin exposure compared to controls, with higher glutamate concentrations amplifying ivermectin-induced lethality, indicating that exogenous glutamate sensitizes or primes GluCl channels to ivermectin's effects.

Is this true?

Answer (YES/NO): NO